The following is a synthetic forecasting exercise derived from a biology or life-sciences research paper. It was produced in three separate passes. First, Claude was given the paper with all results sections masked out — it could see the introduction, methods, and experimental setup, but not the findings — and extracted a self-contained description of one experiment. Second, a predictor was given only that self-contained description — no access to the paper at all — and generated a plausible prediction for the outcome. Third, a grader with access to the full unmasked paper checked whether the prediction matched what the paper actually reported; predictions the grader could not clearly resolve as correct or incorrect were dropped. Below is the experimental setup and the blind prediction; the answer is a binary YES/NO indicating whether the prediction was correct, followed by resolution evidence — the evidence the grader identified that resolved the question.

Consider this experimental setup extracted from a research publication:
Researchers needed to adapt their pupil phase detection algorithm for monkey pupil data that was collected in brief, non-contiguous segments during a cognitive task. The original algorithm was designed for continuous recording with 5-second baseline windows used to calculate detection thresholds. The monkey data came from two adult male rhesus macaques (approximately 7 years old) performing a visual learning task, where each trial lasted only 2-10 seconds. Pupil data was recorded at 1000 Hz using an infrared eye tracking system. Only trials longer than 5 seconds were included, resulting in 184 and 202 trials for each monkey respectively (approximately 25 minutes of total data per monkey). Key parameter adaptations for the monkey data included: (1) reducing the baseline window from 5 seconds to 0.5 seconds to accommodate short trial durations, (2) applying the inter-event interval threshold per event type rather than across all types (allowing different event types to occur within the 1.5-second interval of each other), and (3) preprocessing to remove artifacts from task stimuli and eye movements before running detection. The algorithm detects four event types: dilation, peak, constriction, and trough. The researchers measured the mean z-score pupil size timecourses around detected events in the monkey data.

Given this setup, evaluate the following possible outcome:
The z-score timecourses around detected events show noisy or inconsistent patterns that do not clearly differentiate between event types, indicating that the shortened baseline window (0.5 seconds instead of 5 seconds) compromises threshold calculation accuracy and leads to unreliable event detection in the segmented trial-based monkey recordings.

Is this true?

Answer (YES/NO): NO